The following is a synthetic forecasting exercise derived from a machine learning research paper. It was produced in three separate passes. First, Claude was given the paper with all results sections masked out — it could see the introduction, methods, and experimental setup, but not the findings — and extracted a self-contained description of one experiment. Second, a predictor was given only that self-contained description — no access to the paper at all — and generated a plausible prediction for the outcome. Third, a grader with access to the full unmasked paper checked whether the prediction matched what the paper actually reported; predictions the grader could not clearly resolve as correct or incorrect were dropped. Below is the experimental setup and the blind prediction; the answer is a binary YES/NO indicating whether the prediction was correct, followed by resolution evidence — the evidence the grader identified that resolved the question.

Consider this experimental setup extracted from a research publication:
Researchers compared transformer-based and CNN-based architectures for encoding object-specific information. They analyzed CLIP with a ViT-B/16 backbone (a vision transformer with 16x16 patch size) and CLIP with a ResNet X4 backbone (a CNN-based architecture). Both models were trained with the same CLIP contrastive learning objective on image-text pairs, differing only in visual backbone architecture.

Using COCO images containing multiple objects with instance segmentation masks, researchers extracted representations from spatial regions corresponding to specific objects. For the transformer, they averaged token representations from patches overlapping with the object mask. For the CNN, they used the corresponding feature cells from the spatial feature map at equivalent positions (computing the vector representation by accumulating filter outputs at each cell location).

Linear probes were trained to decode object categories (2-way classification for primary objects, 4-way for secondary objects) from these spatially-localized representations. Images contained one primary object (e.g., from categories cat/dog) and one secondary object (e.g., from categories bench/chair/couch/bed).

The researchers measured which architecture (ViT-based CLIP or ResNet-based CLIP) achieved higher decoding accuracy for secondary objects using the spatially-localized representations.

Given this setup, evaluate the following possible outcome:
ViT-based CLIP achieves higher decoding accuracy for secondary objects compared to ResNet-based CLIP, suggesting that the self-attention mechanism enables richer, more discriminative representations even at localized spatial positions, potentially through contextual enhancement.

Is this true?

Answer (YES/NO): YES